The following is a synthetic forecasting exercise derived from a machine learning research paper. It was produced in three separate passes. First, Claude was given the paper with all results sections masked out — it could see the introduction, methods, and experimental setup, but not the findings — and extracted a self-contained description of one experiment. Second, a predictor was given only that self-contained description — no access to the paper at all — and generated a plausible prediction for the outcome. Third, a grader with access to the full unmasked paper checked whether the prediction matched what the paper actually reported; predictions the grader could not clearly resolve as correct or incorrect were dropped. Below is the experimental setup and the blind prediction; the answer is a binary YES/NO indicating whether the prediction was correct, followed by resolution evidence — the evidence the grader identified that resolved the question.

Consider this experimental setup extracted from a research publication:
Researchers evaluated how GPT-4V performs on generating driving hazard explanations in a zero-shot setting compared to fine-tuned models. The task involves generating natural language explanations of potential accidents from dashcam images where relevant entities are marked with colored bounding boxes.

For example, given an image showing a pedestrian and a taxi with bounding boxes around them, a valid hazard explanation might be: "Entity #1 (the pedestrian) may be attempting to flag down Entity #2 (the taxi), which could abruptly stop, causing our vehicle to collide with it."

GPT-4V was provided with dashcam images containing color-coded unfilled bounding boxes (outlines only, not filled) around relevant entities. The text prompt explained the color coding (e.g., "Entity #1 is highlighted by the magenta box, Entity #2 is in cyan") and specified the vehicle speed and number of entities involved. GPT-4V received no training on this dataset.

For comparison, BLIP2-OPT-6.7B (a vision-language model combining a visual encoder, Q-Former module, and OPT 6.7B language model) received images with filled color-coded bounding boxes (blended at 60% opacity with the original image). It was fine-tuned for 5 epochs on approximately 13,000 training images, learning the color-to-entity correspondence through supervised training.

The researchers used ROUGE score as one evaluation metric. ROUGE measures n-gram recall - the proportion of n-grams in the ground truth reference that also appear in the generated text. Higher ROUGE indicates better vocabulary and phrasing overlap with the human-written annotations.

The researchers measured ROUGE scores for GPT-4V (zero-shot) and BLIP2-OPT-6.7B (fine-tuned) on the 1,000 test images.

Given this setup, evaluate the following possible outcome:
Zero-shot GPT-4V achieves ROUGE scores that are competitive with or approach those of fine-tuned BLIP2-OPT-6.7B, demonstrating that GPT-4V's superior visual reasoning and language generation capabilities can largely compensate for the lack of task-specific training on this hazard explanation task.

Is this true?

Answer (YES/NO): NO